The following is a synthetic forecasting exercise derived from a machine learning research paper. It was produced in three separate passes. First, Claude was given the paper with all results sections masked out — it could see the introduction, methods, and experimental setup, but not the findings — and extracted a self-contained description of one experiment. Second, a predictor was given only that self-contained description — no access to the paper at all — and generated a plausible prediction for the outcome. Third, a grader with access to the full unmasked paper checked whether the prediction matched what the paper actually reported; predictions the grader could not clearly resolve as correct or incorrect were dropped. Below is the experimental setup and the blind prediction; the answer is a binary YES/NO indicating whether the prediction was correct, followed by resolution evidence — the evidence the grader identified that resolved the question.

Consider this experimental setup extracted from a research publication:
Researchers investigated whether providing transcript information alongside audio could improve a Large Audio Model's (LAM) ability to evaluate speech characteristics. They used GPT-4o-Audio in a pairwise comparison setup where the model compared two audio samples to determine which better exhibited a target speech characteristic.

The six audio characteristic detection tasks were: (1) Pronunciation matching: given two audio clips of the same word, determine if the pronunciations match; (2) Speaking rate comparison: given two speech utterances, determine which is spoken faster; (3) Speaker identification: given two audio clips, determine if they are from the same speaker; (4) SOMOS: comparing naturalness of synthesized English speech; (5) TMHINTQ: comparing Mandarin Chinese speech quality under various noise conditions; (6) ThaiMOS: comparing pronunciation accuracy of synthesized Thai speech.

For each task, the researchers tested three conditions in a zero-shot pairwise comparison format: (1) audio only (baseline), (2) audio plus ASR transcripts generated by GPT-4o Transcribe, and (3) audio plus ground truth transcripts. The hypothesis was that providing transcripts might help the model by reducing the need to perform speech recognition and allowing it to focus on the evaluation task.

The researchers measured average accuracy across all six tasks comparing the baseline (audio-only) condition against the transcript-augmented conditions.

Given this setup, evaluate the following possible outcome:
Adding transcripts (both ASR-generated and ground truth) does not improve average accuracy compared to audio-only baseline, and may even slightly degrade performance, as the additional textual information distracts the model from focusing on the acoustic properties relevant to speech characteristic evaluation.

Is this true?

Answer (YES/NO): YES